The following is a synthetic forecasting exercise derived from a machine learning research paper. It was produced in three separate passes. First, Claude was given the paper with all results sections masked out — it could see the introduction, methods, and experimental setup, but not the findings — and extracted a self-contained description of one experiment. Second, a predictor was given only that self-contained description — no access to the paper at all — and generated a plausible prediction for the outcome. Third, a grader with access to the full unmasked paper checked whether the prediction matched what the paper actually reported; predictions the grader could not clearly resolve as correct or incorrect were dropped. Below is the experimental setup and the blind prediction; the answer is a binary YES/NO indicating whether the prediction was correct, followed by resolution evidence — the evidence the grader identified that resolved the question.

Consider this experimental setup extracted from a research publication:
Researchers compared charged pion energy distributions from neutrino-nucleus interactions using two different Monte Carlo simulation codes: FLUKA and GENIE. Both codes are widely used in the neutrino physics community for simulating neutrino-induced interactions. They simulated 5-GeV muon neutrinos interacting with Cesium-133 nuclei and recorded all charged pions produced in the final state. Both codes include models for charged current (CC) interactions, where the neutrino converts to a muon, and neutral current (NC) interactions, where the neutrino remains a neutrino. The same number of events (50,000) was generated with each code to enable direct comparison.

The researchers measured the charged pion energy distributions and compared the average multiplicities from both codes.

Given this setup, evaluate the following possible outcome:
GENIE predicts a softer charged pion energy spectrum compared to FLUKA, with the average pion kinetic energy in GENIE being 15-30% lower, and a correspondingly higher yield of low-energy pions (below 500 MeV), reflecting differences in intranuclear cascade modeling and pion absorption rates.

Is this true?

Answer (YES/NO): NO